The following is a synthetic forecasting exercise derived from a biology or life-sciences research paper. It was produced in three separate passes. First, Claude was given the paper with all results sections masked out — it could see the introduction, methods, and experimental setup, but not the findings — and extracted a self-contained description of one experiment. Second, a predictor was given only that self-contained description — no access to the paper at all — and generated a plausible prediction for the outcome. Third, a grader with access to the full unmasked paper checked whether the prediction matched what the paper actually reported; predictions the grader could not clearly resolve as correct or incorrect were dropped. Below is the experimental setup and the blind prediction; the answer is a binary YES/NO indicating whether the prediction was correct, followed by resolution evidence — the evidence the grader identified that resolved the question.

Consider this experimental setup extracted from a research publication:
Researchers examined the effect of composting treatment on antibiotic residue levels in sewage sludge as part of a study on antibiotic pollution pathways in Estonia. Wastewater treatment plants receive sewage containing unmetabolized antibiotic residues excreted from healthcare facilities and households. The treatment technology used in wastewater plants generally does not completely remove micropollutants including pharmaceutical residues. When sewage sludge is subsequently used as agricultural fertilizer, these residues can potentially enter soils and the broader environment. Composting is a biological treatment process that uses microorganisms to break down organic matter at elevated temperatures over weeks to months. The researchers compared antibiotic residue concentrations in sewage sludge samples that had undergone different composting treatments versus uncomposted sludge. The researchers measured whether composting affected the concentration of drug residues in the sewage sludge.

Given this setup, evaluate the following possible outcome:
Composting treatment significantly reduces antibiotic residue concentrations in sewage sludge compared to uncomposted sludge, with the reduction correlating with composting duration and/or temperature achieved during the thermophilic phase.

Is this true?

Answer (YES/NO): NO